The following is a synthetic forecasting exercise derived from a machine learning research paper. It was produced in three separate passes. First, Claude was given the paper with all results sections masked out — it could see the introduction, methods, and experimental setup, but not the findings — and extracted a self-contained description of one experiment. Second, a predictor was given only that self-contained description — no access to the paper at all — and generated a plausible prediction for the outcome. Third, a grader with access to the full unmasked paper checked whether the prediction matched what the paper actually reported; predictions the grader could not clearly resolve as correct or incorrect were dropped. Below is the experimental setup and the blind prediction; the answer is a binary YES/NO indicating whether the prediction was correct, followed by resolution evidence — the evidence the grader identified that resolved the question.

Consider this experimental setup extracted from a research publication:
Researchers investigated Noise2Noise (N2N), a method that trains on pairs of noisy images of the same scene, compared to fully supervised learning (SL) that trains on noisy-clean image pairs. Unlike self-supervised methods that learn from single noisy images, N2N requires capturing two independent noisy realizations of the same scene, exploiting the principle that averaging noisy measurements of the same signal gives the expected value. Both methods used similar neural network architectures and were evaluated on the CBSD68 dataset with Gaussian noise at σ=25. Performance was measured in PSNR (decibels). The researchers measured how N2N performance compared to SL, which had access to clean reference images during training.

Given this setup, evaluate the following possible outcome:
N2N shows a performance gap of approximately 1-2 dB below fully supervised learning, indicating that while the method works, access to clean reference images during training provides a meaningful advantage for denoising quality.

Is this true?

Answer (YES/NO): NO